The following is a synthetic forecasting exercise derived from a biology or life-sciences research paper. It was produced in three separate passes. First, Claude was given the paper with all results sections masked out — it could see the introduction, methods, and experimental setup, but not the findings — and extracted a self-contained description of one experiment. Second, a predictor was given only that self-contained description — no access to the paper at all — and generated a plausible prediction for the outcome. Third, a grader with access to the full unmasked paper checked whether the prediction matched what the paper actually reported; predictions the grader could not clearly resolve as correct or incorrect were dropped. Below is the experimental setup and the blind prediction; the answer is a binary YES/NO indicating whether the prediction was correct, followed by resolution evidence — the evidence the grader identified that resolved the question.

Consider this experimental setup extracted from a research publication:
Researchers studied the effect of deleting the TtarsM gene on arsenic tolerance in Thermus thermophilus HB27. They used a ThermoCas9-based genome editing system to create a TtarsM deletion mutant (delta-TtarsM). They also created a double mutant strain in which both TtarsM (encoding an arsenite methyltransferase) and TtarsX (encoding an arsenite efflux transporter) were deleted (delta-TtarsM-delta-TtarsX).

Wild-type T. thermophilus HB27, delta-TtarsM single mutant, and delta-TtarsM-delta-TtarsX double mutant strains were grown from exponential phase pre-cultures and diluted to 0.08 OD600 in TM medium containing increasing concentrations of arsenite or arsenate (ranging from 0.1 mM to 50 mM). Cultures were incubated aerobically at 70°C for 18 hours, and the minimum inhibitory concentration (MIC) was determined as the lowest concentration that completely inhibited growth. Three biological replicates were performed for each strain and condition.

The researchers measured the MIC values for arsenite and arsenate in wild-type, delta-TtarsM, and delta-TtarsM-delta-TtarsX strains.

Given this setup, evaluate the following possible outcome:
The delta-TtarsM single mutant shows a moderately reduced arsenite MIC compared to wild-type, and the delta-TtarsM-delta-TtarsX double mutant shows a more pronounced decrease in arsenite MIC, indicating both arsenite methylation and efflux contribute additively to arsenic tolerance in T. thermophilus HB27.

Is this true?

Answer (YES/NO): YES